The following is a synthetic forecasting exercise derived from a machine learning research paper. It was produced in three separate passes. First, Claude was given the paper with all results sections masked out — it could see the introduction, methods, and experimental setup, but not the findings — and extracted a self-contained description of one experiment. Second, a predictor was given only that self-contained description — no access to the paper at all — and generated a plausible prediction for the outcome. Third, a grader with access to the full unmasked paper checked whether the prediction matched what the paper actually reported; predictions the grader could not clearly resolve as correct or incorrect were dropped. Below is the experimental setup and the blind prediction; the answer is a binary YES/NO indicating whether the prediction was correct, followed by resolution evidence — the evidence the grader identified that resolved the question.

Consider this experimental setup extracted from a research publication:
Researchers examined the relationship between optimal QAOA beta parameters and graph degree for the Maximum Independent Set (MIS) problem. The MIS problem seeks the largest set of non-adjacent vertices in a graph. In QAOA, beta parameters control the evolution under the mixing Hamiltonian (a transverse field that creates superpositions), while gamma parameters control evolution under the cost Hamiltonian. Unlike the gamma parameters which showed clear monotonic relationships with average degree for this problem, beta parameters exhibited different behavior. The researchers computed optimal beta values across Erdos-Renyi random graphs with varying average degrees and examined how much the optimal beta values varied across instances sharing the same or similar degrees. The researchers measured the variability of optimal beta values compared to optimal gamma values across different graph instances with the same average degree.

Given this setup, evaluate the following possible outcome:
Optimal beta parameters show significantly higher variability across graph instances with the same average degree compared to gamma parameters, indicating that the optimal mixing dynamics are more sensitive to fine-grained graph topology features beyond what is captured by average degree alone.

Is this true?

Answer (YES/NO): NO